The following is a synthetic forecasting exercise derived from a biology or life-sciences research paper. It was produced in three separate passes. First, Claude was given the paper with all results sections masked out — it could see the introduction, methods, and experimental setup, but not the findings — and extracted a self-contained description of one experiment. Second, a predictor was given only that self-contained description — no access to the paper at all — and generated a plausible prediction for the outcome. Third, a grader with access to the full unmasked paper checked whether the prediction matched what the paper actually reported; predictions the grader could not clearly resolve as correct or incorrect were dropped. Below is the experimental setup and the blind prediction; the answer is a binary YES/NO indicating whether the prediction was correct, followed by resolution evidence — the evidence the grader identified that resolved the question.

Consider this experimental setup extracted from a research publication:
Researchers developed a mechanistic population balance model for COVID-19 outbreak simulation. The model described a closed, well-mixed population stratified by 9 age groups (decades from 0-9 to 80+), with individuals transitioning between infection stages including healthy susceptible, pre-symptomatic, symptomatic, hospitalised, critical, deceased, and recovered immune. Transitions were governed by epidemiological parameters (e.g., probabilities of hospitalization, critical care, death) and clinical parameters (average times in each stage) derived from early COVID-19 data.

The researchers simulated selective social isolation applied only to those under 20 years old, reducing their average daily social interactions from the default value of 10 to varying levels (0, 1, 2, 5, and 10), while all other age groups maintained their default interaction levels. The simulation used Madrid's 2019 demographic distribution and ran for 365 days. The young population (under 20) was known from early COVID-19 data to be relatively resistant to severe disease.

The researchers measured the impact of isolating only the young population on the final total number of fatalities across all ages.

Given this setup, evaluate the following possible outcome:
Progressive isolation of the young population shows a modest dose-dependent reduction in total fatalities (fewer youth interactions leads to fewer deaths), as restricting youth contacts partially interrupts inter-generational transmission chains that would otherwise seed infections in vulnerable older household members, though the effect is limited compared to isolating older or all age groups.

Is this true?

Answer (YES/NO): NO